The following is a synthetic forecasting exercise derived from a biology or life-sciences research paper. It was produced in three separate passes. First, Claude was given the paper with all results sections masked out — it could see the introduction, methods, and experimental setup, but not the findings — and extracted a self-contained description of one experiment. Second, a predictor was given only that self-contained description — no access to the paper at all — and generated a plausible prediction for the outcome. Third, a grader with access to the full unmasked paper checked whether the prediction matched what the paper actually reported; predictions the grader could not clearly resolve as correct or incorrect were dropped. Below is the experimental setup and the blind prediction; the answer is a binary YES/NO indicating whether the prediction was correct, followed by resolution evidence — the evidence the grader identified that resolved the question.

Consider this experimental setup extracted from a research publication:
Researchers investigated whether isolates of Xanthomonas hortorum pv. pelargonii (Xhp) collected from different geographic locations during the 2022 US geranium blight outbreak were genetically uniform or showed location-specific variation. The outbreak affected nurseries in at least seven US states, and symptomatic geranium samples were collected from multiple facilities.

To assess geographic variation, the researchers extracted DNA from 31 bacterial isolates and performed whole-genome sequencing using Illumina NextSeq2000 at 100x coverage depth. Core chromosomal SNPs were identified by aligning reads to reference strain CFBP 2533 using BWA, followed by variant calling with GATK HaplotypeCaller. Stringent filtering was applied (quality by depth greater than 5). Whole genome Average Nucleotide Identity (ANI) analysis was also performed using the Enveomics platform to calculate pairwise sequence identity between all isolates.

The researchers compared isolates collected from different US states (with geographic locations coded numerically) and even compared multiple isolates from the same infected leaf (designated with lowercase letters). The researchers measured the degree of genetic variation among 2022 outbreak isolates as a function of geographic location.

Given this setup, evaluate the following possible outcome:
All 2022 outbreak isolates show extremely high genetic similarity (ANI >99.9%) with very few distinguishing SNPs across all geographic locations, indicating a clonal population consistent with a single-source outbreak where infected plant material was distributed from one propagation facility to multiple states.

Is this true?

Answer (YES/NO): YES